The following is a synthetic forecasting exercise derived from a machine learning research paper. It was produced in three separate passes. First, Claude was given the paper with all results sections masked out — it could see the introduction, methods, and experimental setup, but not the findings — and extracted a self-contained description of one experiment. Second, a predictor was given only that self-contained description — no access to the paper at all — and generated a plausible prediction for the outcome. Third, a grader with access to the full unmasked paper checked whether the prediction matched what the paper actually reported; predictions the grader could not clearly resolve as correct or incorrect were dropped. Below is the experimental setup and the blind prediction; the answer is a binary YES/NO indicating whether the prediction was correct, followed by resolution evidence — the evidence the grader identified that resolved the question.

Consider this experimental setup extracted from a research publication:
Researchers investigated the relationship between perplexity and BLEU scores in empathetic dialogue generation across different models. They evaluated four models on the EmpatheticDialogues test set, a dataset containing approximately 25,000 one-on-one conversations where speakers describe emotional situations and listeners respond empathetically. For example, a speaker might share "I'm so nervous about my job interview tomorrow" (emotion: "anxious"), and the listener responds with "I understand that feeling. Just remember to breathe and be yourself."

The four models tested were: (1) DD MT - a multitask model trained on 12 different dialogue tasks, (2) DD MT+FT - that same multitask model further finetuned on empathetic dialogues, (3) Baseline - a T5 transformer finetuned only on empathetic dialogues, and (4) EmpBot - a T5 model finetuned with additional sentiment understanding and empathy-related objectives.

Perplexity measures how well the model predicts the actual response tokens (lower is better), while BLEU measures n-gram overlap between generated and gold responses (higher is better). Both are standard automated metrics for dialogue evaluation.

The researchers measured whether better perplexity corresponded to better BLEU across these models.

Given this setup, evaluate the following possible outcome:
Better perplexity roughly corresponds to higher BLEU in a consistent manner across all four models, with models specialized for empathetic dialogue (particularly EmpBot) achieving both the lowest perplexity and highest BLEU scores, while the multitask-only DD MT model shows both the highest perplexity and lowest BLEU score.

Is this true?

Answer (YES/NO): NO